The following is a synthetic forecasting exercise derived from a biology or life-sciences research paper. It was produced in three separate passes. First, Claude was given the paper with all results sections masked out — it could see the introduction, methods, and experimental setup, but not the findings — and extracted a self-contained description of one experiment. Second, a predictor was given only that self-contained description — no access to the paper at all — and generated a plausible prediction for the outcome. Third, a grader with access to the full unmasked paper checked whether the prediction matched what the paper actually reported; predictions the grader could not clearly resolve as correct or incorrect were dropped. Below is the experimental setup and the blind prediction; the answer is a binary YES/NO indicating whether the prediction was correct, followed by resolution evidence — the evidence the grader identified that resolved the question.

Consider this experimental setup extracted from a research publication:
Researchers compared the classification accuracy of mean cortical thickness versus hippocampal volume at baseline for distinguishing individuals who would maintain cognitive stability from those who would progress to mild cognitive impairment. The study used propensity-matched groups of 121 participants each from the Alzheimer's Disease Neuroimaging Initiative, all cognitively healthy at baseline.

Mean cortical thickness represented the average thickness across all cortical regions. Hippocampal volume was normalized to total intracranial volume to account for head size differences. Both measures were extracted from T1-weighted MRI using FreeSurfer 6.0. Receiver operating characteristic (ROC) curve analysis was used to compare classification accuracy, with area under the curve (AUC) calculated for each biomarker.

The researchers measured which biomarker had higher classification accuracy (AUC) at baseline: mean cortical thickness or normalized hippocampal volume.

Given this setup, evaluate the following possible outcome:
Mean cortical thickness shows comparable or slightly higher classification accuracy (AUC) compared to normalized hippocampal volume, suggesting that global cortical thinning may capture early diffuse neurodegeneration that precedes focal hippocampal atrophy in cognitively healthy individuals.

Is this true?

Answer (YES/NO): NO